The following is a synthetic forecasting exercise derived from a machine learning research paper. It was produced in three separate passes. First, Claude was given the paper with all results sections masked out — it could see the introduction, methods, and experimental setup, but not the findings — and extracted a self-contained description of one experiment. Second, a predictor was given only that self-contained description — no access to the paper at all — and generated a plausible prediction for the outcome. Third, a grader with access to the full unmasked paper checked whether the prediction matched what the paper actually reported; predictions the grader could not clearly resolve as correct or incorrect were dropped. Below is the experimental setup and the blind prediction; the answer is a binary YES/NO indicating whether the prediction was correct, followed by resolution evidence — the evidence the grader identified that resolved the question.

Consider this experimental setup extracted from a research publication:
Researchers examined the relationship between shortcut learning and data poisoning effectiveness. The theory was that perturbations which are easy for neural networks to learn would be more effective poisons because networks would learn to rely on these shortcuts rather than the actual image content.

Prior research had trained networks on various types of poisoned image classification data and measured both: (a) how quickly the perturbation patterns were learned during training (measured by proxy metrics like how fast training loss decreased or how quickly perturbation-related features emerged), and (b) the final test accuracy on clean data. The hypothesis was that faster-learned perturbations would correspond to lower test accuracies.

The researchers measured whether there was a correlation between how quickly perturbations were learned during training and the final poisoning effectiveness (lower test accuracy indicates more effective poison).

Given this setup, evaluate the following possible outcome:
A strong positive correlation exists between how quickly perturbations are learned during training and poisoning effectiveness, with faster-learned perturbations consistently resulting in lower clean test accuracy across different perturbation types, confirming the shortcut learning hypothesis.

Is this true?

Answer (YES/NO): YES